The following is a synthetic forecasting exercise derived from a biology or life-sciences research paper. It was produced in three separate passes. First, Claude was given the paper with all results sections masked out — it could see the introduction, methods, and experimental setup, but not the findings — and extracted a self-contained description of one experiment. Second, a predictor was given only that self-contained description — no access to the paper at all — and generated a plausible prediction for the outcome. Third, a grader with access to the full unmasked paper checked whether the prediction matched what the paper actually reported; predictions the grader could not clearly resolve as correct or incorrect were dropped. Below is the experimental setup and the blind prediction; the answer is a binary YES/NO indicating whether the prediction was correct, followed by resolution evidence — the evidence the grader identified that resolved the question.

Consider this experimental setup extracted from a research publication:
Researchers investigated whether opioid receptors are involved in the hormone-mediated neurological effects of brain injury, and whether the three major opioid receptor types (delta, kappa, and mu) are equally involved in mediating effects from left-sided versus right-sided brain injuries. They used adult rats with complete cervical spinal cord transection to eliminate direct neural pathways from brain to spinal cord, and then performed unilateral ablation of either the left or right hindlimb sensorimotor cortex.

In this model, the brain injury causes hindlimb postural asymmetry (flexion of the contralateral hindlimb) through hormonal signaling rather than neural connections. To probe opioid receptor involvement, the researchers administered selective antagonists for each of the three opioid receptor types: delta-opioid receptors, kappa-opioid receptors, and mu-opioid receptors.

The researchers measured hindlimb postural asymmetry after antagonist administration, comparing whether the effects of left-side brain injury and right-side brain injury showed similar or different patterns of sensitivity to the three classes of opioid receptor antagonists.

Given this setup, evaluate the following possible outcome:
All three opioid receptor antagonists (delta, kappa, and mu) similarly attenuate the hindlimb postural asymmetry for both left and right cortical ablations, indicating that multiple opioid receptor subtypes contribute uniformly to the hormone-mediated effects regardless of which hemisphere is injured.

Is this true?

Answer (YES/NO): NO